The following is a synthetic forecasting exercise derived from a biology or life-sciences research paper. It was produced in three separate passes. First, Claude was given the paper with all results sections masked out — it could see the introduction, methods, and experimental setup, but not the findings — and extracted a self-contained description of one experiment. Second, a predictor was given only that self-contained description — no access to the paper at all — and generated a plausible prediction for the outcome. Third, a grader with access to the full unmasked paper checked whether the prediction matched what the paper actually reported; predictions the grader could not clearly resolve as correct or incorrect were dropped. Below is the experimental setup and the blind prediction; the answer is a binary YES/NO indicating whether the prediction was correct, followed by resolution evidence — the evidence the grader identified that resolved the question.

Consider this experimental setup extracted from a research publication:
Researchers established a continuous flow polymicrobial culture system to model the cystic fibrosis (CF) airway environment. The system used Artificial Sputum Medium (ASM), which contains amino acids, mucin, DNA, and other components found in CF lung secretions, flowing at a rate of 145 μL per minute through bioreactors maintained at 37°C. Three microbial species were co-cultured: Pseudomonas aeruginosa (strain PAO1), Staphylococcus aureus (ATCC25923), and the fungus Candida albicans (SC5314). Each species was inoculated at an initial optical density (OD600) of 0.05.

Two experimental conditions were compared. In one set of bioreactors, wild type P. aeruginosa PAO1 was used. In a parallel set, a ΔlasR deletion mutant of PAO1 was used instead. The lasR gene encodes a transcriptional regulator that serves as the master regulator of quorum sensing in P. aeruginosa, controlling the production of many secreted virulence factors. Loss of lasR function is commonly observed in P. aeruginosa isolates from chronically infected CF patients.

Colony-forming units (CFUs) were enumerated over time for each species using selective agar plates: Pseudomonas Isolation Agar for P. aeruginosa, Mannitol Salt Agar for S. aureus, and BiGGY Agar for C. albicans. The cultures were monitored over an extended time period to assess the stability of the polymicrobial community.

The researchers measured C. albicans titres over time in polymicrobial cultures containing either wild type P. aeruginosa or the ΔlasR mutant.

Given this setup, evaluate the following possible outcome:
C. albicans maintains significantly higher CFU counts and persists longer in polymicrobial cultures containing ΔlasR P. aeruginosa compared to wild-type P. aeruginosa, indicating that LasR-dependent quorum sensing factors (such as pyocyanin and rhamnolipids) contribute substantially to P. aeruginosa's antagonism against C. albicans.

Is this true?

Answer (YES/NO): NO